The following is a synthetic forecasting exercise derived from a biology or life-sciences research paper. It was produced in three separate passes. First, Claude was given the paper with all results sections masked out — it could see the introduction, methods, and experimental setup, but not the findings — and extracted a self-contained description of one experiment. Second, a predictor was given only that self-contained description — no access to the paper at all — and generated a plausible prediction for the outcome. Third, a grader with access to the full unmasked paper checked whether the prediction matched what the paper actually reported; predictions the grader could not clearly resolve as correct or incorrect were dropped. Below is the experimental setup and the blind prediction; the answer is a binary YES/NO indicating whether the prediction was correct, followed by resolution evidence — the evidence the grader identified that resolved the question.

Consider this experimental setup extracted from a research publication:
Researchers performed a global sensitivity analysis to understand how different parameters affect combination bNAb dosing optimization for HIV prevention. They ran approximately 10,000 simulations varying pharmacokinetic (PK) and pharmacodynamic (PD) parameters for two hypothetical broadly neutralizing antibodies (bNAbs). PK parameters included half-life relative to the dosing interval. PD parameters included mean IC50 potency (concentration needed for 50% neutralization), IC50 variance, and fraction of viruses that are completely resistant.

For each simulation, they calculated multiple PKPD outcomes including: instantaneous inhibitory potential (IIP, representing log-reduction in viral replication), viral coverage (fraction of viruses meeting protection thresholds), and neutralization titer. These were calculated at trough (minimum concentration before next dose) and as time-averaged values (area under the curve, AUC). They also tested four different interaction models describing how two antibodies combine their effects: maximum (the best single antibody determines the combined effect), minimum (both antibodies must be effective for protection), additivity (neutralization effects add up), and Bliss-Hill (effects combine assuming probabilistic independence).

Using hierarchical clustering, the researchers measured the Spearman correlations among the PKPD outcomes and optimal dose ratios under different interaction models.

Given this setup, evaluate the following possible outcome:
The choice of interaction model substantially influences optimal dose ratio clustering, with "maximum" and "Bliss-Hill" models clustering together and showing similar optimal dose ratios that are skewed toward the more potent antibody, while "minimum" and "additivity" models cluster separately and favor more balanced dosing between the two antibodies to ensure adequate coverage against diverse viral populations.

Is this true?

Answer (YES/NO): NO